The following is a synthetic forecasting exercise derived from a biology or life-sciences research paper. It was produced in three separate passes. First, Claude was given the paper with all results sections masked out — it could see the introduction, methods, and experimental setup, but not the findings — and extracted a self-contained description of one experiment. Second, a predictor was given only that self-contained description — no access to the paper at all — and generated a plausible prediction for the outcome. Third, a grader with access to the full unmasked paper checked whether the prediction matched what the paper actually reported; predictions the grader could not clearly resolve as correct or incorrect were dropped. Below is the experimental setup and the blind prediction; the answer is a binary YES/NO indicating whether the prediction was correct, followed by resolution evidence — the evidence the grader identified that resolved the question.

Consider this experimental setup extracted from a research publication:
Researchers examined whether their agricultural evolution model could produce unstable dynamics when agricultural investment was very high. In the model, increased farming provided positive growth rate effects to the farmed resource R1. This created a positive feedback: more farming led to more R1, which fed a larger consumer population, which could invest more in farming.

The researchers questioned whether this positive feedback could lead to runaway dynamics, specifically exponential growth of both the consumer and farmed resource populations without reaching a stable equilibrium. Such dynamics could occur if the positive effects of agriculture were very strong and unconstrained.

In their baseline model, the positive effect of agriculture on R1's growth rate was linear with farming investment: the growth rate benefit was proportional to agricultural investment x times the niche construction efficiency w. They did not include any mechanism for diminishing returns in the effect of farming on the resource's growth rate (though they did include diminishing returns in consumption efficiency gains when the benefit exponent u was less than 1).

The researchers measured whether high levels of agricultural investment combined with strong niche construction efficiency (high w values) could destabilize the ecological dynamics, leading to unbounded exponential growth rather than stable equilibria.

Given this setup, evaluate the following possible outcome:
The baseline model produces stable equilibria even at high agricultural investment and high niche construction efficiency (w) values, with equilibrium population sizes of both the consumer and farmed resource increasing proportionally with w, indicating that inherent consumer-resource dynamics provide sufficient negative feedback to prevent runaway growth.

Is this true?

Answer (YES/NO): NO